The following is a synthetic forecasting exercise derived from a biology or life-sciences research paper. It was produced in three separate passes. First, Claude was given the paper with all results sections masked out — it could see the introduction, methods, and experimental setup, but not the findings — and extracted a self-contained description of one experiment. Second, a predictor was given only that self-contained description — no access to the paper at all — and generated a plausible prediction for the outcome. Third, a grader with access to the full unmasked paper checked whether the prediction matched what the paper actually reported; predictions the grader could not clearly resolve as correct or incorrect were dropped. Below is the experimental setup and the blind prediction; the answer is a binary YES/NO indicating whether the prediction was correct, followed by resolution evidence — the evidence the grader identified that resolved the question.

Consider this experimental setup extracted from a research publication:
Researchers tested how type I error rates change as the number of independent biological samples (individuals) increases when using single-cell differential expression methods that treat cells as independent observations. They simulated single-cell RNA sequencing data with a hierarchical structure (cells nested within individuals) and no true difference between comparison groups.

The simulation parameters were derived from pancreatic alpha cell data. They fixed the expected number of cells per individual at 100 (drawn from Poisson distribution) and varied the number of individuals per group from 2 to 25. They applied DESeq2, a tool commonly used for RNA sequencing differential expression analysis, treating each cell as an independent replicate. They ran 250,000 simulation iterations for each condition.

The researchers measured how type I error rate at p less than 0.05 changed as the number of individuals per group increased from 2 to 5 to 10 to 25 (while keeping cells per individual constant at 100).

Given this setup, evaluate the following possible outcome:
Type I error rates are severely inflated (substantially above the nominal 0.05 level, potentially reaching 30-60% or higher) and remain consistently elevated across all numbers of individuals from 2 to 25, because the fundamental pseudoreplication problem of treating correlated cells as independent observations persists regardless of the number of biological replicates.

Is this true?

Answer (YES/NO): NO